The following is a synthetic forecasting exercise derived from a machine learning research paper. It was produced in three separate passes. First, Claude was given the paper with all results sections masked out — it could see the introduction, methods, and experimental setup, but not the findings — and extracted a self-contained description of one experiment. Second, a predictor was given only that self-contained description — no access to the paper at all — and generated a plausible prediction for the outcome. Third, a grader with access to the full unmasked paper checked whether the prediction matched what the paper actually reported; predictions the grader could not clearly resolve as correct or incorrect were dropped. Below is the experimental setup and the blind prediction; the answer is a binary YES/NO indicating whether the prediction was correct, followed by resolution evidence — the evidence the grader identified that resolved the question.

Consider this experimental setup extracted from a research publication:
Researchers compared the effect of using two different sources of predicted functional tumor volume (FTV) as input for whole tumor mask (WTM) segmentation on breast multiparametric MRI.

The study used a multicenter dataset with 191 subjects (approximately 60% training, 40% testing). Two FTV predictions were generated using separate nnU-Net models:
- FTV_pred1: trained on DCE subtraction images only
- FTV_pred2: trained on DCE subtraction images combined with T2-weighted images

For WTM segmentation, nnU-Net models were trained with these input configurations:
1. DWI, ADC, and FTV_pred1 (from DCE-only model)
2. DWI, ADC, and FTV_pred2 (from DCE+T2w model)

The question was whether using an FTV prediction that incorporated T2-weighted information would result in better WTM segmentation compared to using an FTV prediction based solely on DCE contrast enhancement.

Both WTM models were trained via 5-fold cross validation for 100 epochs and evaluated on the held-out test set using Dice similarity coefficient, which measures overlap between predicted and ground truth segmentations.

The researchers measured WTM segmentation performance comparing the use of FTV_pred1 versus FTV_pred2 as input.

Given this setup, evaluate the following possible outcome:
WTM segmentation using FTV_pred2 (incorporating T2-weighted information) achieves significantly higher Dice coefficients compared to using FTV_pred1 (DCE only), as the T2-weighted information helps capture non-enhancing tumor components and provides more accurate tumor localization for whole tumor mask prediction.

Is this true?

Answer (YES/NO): NO